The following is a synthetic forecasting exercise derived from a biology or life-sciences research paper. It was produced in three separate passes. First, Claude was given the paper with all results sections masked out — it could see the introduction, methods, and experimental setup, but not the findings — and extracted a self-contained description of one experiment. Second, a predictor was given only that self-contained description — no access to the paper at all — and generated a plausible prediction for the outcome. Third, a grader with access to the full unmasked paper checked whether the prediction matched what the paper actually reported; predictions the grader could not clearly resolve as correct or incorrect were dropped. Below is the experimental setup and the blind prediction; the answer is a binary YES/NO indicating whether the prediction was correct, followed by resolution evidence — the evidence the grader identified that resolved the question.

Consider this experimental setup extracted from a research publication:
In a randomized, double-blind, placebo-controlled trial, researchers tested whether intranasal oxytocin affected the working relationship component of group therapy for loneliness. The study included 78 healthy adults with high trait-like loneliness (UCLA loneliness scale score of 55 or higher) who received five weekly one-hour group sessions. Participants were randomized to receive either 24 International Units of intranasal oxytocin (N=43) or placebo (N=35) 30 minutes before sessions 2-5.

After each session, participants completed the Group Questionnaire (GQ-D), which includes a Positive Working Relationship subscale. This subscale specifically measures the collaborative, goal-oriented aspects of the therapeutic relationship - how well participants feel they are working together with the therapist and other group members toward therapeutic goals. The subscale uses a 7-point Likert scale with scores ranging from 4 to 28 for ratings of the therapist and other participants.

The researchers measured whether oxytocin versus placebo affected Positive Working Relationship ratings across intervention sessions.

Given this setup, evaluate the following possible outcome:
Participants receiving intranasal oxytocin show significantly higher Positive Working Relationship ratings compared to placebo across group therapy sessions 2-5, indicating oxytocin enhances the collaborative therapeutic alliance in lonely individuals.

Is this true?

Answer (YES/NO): NO